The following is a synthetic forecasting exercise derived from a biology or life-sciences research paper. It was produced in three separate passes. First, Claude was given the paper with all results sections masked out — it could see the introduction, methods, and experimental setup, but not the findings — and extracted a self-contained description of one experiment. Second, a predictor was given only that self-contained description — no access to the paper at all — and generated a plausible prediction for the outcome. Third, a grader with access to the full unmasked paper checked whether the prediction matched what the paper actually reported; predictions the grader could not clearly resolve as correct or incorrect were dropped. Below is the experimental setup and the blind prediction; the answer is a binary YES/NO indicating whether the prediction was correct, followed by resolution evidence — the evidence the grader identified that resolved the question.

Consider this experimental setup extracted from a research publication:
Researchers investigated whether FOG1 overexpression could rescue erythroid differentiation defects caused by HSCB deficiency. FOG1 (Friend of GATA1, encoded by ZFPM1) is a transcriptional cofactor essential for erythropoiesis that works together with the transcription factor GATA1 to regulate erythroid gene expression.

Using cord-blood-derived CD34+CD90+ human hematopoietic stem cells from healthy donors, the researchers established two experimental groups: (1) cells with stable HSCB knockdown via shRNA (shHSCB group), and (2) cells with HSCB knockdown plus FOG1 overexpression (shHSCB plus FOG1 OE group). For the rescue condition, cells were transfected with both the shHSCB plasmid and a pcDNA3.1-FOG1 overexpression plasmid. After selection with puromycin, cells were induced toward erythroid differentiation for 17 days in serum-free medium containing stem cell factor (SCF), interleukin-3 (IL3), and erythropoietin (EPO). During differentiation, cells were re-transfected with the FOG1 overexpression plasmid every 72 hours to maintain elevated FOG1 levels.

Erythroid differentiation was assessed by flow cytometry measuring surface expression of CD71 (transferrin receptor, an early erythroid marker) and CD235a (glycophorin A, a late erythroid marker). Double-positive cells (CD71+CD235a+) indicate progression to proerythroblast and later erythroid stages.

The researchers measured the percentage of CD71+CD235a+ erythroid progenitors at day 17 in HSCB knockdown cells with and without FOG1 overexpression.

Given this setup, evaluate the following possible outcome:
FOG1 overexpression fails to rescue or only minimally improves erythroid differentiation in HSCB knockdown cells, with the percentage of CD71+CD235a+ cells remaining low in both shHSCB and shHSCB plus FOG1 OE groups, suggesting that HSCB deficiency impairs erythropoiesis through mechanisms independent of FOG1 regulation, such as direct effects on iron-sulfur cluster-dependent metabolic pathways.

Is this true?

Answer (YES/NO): NO